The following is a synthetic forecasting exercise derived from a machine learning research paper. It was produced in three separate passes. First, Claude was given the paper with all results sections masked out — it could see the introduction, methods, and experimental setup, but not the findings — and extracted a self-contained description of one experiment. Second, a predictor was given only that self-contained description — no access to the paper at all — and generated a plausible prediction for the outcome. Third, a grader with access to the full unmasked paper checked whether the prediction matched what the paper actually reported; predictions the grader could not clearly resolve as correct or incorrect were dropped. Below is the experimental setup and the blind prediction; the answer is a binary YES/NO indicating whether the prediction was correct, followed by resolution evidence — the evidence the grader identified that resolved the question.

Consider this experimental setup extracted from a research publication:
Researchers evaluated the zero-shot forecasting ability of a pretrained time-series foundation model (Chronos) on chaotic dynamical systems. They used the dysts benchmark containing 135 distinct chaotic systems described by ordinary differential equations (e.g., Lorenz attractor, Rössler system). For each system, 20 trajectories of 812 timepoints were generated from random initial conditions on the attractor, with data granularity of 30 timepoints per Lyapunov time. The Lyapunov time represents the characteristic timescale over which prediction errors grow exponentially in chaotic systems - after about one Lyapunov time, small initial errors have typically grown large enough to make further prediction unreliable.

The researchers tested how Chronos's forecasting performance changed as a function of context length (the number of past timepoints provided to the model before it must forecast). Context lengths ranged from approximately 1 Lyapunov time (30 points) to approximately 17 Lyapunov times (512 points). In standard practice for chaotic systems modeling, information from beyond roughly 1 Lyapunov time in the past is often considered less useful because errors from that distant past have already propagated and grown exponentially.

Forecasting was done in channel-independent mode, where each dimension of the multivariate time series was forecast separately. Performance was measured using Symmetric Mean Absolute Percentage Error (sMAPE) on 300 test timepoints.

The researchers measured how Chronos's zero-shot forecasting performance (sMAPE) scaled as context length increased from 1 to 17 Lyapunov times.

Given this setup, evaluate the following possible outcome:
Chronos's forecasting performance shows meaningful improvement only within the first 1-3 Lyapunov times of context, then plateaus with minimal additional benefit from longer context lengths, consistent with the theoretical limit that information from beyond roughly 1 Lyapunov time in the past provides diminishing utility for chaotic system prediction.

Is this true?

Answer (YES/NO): NO